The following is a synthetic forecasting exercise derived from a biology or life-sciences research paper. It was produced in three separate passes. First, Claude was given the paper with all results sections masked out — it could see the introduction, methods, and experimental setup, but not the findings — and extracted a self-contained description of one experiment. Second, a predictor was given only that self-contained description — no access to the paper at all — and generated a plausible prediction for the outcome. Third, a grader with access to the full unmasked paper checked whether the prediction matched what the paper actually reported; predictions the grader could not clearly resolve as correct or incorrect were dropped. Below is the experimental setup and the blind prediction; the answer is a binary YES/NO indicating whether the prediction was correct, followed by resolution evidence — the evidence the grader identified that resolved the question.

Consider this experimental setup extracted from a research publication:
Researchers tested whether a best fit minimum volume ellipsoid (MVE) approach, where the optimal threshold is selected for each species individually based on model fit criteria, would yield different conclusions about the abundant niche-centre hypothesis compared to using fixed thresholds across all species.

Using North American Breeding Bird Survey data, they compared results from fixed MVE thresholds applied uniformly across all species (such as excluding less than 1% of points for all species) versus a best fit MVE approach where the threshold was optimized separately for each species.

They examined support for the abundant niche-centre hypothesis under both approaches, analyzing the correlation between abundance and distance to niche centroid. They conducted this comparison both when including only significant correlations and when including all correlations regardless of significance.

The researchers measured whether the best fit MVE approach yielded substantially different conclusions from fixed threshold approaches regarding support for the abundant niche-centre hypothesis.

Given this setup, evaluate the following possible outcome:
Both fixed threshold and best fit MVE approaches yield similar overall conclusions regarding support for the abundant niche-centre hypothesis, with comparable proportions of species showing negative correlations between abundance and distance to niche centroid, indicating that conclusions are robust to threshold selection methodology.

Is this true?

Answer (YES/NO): YES